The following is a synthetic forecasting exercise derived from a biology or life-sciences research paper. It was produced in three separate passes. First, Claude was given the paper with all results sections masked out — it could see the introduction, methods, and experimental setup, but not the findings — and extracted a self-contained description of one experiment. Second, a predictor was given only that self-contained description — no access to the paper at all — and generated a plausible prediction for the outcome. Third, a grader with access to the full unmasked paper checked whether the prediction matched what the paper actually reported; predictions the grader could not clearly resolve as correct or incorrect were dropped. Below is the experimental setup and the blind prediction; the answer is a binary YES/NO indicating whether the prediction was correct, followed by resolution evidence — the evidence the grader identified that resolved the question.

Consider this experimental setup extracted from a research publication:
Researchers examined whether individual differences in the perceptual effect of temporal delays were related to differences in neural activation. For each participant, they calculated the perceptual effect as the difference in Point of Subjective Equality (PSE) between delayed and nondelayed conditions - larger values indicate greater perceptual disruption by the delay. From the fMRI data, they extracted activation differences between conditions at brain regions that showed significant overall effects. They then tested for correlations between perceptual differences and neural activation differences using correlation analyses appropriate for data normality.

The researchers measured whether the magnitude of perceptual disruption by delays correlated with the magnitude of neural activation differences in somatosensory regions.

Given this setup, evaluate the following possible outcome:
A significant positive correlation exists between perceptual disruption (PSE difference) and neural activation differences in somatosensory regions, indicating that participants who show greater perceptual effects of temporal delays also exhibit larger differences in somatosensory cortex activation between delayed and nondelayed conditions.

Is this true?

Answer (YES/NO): NO